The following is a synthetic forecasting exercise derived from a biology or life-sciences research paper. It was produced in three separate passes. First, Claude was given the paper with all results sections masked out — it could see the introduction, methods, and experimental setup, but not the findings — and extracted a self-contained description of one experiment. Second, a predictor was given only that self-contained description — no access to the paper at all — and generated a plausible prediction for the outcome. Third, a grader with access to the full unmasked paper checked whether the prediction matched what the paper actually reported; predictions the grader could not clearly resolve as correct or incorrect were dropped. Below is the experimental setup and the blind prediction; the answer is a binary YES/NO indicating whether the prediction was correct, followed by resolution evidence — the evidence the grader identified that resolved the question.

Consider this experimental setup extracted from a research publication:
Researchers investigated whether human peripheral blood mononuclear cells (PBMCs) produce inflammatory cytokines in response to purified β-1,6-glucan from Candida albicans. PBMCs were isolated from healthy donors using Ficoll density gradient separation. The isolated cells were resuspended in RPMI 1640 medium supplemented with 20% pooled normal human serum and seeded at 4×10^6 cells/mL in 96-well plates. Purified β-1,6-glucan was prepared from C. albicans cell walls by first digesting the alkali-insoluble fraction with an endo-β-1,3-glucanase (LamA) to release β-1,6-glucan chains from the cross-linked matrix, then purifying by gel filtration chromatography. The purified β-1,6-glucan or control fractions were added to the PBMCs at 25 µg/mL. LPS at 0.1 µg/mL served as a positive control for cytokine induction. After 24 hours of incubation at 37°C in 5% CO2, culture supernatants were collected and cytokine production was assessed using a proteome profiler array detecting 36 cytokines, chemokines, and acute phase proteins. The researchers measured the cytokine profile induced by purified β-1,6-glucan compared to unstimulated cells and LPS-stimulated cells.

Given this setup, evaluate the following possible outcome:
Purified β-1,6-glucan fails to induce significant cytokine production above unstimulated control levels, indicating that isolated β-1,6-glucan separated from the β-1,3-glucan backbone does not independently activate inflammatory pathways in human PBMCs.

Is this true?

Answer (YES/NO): NO